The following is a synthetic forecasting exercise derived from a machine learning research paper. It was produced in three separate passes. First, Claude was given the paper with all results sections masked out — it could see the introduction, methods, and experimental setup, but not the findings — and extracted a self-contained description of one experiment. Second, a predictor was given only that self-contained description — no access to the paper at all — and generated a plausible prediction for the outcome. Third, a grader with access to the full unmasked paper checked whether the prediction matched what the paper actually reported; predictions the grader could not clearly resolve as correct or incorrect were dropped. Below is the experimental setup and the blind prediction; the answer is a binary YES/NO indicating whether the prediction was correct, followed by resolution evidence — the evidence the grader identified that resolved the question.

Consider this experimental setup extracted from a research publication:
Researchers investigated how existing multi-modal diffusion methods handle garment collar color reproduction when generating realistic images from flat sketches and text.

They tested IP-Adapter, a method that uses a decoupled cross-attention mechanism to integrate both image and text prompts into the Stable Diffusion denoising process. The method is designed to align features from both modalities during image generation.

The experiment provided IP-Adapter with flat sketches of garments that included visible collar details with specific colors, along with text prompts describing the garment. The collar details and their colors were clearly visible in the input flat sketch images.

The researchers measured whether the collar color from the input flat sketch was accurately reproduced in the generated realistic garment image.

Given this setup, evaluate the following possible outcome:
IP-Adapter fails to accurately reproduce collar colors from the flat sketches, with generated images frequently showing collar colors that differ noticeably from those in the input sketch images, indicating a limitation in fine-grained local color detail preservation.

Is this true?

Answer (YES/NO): YES